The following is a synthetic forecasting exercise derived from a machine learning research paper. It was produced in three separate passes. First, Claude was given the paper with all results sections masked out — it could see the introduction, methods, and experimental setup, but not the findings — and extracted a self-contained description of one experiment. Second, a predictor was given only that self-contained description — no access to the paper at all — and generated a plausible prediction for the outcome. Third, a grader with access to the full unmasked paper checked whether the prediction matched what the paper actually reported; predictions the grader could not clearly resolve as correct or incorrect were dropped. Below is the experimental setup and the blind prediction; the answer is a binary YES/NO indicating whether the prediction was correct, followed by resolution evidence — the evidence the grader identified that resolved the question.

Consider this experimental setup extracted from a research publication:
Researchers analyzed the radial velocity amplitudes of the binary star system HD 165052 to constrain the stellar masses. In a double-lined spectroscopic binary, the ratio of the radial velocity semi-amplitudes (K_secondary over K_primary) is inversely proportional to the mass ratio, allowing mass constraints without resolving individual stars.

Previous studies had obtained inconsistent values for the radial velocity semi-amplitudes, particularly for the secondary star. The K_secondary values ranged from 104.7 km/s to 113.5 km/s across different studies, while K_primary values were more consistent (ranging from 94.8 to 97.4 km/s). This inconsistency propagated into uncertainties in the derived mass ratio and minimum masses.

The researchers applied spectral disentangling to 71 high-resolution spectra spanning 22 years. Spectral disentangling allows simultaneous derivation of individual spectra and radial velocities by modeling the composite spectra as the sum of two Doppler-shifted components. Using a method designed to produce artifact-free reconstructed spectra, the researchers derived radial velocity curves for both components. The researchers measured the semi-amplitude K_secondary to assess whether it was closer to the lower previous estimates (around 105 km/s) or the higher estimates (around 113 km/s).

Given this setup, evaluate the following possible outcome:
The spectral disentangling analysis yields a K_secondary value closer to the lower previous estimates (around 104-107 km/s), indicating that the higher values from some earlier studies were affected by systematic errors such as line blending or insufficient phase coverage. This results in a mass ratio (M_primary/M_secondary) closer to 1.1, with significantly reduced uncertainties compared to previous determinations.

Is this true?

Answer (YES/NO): NO